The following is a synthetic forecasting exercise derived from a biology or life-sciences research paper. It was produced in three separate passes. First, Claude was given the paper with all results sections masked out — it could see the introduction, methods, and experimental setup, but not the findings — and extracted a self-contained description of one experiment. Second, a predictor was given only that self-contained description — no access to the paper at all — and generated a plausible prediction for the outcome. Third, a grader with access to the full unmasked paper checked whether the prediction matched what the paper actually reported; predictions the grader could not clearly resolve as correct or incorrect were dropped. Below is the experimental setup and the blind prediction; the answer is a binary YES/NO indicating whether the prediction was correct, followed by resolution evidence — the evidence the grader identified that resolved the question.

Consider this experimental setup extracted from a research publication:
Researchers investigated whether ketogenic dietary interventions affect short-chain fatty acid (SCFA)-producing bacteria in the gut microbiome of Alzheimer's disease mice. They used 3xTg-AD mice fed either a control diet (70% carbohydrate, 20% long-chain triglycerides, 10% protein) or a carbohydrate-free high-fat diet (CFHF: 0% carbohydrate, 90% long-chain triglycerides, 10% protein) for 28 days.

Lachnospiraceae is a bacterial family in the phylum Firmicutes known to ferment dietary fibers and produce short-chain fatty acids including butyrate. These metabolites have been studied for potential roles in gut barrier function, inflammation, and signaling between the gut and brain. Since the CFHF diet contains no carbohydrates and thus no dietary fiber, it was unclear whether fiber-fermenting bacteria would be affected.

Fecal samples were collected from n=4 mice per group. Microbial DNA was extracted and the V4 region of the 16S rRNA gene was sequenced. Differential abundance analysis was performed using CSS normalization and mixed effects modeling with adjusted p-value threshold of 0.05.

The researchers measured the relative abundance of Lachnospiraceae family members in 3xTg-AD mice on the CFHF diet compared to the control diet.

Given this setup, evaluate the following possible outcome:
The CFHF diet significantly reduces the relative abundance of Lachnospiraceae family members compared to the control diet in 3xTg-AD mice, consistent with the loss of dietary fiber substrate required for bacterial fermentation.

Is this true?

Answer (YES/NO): NO